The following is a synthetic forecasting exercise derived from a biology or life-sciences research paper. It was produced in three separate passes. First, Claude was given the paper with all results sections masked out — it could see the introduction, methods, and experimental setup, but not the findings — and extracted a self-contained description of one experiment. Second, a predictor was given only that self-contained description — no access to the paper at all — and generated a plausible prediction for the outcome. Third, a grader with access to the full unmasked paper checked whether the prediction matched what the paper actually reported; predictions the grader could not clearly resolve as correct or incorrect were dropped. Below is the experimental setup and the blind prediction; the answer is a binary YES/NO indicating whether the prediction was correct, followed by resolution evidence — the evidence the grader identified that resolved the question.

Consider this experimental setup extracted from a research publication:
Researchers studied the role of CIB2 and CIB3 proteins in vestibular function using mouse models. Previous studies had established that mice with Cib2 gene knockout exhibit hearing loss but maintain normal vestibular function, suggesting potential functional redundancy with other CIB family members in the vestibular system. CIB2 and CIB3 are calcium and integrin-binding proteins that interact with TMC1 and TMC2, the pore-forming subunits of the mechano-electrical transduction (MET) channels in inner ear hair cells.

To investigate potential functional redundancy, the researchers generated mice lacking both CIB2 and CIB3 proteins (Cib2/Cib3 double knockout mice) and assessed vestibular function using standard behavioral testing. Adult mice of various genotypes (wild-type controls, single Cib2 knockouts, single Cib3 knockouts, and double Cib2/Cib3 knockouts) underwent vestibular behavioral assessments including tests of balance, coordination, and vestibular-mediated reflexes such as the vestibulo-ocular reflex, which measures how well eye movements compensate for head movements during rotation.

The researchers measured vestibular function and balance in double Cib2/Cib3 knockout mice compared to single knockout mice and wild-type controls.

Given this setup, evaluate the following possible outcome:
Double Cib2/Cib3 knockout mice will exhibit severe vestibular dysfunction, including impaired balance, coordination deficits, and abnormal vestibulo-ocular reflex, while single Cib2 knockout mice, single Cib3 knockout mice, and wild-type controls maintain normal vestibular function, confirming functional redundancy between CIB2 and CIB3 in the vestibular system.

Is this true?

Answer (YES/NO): YES